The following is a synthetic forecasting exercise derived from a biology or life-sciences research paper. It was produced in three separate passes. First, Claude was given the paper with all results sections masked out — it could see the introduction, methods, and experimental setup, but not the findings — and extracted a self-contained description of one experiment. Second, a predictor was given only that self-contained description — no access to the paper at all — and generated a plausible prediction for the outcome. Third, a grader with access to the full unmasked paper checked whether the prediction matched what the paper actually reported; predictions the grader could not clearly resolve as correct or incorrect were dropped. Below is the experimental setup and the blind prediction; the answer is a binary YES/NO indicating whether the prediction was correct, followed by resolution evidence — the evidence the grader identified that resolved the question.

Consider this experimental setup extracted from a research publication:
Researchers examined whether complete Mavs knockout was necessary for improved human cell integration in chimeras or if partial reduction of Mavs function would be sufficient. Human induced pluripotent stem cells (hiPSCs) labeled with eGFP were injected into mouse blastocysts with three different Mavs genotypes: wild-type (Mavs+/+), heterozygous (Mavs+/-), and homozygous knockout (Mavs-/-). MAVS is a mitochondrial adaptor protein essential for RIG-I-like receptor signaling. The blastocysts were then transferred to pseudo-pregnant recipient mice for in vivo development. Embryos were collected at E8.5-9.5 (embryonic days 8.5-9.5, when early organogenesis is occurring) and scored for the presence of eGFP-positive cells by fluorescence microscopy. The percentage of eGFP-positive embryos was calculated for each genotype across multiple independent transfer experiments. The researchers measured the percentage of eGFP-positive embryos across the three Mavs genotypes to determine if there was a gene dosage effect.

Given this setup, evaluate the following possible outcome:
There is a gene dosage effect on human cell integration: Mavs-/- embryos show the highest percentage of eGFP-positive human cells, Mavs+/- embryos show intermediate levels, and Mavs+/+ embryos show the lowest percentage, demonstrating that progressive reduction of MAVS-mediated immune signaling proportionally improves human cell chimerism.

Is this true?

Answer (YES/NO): YES